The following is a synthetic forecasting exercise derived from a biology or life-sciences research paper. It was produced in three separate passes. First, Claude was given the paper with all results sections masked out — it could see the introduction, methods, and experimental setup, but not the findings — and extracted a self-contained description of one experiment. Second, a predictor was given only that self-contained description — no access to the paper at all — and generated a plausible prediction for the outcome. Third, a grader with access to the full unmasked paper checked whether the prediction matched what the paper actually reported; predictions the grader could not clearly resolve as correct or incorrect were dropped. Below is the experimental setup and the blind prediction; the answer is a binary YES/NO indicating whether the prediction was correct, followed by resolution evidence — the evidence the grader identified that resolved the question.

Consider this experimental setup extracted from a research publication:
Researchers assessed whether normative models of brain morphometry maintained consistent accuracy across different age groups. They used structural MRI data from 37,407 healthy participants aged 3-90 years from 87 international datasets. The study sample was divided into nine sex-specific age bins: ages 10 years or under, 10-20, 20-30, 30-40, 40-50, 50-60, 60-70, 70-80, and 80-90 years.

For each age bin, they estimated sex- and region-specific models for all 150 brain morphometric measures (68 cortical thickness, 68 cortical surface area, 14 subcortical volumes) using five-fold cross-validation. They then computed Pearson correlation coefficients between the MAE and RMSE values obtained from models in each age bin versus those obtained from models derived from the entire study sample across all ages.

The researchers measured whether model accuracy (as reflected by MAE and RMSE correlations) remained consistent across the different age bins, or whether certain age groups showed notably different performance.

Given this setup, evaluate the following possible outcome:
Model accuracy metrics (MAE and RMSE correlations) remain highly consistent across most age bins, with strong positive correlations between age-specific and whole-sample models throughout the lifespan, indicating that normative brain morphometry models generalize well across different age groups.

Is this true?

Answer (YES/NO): YES